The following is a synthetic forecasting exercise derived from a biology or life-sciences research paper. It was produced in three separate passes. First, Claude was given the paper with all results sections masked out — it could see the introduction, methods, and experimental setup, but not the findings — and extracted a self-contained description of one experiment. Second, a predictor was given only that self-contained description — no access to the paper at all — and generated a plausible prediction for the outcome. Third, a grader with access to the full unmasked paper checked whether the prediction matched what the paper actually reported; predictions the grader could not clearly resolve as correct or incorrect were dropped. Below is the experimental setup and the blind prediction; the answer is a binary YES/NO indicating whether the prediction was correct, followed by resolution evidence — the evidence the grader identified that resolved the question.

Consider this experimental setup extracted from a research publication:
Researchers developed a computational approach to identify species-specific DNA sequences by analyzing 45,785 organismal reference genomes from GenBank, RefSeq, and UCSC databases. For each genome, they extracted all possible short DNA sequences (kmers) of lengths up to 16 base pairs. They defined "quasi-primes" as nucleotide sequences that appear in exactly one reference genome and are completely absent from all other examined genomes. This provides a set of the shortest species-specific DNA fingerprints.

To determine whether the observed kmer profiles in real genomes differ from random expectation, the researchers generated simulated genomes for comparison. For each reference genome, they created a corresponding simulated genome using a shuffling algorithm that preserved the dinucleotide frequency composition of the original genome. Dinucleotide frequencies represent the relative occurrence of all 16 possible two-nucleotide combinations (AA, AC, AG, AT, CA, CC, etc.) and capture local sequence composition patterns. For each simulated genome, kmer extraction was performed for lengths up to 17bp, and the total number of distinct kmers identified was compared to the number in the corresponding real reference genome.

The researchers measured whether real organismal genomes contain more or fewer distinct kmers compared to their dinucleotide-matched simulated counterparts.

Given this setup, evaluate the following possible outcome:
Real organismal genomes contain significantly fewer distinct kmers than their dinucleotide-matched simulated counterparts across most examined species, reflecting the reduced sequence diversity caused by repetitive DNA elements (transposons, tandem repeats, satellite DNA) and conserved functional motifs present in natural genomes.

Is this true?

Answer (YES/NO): YES